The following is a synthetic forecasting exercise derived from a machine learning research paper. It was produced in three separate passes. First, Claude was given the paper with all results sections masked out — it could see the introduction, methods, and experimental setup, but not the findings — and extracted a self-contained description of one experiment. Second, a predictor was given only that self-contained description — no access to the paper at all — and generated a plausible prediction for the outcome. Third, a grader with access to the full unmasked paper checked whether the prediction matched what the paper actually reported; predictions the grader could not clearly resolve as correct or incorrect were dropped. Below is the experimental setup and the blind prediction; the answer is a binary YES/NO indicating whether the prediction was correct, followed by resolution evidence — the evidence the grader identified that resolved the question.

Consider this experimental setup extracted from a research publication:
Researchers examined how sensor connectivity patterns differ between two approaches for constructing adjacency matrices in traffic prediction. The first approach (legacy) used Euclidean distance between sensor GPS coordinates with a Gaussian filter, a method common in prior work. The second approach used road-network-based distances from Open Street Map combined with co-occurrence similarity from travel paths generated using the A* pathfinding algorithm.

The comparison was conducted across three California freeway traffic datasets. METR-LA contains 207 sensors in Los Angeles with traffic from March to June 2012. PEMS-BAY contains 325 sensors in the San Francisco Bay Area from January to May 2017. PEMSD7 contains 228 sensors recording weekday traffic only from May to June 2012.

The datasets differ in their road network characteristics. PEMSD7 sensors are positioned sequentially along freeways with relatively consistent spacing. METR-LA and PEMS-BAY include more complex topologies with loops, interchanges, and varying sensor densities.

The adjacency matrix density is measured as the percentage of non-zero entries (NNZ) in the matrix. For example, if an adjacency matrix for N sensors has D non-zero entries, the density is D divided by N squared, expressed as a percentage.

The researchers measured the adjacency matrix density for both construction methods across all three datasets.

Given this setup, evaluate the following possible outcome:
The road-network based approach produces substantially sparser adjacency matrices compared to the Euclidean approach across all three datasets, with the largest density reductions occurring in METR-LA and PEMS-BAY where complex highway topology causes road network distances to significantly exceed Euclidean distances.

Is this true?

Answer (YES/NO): NO